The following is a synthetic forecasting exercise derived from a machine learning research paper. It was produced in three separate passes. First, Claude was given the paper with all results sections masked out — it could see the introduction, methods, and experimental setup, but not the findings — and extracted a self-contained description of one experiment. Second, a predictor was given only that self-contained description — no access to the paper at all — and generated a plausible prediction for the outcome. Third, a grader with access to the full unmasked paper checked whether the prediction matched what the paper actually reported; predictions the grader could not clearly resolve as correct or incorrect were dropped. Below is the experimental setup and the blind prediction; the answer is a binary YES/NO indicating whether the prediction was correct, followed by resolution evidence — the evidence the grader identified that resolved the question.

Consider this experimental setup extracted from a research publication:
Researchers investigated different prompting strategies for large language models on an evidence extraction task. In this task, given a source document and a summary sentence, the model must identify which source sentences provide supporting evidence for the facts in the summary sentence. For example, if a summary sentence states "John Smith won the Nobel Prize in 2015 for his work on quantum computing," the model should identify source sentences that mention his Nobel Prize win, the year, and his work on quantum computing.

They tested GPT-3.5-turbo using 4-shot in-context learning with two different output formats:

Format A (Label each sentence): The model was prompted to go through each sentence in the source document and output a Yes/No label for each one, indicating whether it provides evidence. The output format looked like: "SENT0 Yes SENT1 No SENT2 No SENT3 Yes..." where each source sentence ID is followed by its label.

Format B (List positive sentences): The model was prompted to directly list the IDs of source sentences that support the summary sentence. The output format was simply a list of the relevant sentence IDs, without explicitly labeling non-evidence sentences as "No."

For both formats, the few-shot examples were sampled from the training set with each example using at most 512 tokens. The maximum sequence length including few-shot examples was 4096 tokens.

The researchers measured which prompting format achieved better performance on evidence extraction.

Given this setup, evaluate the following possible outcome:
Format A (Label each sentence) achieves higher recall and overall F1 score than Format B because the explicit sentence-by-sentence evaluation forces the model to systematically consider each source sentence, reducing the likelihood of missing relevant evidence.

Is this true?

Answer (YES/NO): NO